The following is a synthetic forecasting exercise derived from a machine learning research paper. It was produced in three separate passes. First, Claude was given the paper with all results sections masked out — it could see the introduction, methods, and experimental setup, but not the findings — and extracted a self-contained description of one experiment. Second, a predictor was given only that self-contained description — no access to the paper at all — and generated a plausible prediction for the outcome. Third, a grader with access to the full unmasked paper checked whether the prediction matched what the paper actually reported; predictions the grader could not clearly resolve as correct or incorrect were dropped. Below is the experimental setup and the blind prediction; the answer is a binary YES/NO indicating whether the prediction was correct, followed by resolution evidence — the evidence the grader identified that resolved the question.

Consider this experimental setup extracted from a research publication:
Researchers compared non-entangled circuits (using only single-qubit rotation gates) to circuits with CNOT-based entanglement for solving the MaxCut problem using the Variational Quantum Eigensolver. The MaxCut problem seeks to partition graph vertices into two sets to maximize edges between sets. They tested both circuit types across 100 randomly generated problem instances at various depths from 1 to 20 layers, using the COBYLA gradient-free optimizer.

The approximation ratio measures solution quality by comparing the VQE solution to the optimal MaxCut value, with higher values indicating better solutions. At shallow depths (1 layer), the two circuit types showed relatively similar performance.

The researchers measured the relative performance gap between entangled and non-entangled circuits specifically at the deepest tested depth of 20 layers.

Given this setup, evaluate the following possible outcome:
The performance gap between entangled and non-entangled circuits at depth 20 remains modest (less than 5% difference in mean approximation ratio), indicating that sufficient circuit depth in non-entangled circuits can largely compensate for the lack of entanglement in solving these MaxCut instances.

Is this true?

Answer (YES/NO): NO